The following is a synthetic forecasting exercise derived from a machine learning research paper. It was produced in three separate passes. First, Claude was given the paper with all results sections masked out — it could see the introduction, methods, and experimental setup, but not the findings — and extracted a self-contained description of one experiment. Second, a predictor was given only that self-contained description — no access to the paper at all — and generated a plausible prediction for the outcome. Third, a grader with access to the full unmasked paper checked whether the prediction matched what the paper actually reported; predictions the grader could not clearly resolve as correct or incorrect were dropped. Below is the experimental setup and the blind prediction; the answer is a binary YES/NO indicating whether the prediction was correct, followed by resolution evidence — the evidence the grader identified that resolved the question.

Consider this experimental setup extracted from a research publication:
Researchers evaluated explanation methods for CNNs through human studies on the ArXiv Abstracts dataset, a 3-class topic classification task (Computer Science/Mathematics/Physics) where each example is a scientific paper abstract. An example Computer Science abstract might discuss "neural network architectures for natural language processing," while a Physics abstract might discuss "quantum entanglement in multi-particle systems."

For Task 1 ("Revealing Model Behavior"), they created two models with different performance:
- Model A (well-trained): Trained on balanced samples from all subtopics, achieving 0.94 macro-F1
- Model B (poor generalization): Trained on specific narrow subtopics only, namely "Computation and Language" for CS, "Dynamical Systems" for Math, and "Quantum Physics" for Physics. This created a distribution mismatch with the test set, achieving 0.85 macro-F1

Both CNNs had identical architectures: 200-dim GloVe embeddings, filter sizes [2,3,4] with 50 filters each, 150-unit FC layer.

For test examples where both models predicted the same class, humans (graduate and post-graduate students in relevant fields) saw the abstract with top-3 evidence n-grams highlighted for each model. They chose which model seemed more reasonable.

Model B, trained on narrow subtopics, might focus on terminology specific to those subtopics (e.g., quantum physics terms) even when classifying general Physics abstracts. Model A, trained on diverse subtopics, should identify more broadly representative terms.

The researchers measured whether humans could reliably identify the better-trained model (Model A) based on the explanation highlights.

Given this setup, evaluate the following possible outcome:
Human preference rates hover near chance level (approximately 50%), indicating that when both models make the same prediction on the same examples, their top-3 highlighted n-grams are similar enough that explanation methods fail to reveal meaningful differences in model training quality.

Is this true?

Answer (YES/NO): NO